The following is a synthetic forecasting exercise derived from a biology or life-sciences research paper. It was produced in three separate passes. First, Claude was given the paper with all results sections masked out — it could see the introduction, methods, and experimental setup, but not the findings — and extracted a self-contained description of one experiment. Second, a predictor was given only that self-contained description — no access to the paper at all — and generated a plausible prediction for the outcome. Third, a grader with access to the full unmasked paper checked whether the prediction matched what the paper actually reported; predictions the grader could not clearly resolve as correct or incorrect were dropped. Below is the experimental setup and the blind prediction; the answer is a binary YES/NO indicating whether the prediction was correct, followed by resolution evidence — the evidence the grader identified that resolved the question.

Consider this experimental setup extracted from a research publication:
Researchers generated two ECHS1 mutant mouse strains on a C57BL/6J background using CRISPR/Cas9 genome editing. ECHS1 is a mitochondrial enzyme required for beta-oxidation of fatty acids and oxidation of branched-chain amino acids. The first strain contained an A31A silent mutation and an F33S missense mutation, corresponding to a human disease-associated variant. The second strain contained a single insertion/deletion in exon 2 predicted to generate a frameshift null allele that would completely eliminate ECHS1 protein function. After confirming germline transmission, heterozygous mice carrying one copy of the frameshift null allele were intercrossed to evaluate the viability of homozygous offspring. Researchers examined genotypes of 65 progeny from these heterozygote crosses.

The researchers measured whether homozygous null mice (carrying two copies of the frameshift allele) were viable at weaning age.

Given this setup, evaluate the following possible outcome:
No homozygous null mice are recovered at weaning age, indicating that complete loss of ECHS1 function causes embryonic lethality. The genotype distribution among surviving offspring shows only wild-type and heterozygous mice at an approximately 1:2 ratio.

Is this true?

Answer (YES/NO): YES